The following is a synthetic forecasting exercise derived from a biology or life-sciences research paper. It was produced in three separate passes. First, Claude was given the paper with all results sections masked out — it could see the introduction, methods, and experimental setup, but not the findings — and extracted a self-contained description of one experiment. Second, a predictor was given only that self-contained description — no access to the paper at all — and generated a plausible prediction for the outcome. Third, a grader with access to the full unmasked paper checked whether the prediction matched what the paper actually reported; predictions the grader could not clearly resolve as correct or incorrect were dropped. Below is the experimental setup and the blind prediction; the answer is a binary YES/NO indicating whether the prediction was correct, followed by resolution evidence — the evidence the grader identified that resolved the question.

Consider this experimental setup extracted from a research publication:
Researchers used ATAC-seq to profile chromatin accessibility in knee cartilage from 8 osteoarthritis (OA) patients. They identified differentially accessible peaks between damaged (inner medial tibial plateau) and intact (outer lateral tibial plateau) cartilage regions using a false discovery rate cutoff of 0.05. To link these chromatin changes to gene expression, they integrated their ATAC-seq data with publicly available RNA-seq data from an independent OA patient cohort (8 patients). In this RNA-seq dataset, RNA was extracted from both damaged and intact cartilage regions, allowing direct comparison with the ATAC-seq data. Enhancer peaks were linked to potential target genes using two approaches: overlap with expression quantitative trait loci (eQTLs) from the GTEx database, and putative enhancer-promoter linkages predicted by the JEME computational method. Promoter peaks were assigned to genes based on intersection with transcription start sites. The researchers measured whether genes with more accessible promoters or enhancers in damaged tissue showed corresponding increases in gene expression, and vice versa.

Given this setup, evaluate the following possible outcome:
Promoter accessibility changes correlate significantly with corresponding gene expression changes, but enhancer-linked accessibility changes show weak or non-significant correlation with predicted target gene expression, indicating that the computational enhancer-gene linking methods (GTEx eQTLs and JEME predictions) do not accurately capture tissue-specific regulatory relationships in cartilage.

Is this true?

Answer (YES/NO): NO